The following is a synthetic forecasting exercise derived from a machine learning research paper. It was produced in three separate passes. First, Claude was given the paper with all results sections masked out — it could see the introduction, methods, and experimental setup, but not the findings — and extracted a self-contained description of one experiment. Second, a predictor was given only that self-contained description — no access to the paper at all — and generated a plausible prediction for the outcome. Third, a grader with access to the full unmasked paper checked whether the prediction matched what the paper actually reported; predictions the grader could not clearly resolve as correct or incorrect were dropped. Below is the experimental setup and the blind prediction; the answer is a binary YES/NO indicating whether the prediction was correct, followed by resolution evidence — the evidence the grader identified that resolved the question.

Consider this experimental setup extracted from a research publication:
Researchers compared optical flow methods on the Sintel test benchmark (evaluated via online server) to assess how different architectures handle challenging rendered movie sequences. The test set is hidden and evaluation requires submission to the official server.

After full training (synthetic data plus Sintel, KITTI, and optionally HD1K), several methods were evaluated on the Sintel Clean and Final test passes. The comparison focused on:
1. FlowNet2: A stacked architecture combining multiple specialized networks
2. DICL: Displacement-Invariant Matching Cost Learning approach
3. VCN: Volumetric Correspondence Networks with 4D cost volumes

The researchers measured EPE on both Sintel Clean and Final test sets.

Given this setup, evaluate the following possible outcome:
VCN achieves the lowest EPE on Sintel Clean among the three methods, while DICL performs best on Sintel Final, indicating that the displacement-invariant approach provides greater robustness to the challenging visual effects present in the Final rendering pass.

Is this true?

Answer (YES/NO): NO